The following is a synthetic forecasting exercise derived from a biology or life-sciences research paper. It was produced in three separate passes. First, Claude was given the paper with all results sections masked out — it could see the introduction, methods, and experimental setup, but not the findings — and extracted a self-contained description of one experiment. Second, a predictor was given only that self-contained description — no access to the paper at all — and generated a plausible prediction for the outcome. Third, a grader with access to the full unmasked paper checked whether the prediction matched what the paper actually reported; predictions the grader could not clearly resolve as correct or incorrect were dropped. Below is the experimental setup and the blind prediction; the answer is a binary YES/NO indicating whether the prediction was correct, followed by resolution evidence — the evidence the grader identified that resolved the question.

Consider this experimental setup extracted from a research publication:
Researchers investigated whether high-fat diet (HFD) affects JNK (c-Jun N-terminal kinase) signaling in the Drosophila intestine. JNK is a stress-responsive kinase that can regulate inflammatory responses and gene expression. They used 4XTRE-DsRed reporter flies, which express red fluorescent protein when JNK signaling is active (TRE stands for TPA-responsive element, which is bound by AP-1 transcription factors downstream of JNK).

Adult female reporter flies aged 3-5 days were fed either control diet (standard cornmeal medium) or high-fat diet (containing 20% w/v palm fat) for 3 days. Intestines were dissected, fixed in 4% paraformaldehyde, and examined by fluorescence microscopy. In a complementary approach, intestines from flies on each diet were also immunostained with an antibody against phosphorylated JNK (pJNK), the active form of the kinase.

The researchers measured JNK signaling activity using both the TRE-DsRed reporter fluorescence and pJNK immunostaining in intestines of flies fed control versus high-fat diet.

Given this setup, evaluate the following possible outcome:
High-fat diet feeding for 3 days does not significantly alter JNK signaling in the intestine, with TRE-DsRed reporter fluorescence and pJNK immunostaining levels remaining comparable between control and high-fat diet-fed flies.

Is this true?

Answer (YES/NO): NO